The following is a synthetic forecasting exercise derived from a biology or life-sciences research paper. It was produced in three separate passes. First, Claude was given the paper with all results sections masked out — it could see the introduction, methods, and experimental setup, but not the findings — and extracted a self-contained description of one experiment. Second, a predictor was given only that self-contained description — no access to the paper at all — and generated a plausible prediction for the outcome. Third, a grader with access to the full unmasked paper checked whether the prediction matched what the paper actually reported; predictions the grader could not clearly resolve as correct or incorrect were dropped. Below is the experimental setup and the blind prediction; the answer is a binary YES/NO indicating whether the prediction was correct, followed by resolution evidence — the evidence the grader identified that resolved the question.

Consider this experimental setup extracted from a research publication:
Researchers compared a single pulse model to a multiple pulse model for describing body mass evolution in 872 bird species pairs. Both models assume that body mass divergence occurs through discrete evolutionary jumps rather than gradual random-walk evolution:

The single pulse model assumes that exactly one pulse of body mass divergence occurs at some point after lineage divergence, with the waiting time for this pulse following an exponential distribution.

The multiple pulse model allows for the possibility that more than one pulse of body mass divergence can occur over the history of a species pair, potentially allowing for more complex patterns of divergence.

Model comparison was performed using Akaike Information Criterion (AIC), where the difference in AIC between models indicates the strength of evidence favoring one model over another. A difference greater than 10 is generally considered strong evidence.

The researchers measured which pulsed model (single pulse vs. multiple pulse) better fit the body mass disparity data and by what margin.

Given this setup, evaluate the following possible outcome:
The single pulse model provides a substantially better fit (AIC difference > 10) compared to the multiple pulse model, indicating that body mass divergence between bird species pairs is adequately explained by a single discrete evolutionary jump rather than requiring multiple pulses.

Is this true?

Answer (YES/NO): YES